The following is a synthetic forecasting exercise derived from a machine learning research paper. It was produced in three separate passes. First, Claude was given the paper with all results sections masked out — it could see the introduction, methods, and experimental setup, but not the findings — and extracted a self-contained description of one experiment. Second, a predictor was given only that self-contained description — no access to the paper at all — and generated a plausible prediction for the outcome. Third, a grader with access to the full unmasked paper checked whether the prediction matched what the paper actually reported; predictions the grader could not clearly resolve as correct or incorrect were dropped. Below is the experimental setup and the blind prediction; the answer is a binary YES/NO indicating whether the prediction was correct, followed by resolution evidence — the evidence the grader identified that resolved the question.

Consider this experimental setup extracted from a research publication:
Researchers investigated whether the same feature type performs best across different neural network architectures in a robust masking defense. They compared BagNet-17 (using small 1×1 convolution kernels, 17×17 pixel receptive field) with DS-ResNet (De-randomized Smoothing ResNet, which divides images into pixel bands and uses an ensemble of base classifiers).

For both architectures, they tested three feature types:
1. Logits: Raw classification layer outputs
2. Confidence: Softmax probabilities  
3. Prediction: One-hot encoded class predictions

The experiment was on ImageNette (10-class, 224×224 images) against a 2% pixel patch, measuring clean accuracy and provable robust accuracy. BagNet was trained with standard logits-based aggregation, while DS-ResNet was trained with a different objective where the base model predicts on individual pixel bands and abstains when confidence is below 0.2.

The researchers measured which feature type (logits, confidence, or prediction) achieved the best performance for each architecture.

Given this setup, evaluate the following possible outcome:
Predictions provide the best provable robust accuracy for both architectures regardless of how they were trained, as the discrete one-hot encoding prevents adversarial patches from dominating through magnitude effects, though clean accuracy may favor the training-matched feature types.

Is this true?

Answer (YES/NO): NO